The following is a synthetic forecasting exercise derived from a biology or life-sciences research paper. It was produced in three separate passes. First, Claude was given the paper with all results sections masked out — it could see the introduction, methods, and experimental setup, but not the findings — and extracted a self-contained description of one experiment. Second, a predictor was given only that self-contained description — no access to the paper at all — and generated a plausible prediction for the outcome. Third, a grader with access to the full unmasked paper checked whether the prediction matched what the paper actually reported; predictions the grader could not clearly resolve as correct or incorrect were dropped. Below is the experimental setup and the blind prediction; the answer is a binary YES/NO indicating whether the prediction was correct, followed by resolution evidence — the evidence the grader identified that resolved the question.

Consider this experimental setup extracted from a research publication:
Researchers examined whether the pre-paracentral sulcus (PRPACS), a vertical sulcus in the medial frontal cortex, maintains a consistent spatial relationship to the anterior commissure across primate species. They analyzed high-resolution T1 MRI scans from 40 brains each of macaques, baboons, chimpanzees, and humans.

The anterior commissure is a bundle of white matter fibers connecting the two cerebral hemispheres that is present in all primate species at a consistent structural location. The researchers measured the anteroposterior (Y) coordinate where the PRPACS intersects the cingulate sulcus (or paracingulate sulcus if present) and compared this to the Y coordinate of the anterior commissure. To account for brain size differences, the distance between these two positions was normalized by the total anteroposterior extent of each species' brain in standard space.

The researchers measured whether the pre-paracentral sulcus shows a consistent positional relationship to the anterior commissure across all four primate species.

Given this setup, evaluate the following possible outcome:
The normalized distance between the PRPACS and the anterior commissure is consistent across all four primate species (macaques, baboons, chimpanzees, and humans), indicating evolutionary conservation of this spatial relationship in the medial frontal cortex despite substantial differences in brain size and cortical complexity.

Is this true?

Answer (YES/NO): YES